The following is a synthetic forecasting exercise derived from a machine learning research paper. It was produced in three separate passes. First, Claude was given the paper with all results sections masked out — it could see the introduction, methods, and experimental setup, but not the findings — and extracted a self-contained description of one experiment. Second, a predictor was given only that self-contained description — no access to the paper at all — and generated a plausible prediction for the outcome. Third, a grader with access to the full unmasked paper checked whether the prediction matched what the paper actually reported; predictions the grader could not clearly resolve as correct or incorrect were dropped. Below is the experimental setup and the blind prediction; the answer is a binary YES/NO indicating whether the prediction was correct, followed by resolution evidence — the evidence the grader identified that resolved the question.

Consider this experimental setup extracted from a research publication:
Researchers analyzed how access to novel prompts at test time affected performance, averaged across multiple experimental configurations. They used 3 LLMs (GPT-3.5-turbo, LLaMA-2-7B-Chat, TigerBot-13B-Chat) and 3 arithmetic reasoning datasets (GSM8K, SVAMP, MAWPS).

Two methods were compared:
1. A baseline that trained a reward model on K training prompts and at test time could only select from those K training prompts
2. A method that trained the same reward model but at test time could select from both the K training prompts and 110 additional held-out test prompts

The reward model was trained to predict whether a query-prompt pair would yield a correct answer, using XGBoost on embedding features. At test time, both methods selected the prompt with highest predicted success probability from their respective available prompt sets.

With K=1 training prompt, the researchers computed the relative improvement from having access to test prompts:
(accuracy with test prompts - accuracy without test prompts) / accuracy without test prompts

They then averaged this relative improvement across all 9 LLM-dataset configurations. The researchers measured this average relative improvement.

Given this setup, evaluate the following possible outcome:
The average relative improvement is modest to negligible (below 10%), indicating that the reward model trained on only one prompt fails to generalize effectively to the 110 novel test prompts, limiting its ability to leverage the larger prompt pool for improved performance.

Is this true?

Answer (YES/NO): NO